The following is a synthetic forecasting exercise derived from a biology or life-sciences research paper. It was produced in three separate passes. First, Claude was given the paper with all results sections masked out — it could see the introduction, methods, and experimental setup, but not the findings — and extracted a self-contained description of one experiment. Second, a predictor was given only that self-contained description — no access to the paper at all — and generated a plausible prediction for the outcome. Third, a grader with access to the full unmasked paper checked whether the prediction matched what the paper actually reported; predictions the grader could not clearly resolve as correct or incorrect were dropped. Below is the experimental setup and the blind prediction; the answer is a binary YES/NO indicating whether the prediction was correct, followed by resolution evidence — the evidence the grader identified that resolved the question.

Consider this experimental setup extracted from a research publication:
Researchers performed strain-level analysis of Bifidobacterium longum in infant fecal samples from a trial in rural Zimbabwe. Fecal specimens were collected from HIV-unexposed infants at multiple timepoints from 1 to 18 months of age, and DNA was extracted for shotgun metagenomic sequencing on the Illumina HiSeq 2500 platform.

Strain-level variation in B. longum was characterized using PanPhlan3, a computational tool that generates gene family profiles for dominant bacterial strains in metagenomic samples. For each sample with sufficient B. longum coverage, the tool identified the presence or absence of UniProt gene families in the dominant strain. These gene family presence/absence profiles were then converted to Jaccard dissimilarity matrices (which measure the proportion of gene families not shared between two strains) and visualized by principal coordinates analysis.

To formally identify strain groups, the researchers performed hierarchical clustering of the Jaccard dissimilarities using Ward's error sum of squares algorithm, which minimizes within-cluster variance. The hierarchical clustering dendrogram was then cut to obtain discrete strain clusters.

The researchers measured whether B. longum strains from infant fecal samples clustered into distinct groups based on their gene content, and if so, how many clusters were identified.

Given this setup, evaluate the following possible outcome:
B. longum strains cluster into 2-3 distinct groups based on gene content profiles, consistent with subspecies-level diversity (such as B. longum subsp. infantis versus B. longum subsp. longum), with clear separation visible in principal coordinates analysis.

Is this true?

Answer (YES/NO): YES